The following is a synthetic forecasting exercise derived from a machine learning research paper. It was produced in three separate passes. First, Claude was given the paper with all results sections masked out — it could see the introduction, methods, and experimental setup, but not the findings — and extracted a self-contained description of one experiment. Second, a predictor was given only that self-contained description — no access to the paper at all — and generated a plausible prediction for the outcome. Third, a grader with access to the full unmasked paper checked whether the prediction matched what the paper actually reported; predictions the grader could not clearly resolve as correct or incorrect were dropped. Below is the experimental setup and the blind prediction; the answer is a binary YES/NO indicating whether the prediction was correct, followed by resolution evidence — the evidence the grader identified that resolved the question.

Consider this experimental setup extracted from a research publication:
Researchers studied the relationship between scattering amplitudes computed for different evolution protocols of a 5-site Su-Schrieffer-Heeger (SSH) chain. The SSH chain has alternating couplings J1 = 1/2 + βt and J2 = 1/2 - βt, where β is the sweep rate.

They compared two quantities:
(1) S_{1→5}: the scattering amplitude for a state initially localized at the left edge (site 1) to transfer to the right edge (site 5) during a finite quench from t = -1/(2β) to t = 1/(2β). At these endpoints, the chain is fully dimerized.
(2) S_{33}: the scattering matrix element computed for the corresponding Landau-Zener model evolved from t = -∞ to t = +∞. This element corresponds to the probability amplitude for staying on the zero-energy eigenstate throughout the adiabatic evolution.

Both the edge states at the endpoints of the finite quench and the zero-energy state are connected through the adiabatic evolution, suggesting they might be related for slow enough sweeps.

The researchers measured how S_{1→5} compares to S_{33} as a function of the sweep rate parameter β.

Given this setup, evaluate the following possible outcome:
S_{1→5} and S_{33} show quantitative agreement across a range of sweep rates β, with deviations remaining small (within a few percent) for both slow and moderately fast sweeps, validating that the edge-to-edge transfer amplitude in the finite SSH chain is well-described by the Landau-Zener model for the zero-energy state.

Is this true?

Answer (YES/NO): NO